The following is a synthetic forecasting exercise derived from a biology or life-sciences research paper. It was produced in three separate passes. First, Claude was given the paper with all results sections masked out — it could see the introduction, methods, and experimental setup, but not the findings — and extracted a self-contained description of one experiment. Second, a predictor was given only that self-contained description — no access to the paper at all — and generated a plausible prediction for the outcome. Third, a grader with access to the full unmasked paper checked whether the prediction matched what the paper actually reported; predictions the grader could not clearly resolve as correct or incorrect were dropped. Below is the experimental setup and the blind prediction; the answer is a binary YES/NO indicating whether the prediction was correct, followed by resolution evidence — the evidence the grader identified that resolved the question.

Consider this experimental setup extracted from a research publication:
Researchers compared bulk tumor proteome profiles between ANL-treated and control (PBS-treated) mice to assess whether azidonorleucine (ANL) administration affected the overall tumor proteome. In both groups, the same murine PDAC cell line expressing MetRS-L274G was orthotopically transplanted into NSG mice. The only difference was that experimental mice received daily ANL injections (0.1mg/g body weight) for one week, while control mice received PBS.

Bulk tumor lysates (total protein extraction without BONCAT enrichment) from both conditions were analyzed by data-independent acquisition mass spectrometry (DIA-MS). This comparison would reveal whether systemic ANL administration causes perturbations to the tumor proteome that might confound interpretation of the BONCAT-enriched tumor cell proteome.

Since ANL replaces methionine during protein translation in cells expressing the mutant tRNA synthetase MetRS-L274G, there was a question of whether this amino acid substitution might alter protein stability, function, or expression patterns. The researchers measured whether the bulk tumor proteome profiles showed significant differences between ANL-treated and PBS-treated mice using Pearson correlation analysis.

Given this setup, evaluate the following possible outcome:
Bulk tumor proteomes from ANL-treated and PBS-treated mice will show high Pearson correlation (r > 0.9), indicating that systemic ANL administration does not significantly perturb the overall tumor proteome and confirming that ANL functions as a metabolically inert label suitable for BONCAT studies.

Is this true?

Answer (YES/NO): YES